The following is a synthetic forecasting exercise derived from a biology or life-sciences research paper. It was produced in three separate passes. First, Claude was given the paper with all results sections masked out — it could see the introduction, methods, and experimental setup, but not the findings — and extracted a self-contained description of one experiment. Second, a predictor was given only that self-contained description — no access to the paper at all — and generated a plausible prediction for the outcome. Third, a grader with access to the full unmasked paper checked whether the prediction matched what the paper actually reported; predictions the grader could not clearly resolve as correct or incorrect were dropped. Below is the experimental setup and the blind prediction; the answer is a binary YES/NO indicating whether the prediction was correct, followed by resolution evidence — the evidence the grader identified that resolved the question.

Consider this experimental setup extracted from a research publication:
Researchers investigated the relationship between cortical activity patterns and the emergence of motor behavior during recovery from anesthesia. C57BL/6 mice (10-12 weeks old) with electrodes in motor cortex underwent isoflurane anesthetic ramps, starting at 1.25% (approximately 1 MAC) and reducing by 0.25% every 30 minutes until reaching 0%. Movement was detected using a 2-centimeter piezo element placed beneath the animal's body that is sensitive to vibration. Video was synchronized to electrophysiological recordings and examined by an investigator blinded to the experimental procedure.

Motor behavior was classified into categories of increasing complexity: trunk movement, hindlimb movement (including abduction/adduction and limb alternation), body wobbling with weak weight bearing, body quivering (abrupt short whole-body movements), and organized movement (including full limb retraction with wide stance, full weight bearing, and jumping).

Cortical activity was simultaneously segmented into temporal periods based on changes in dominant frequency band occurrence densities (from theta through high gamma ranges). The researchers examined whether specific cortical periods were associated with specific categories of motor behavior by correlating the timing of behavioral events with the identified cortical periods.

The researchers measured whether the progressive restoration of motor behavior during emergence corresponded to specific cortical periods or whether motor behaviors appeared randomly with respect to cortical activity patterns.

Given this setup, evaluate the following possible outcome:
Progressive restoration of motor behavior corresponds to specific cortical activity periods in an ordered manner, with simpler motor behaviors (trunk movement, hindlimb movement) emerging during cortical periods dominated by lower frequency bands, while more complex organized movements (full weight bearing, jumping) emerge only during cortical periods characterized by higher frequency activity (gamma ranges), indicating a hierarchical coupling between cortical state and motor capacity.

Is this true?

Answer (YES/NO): YES